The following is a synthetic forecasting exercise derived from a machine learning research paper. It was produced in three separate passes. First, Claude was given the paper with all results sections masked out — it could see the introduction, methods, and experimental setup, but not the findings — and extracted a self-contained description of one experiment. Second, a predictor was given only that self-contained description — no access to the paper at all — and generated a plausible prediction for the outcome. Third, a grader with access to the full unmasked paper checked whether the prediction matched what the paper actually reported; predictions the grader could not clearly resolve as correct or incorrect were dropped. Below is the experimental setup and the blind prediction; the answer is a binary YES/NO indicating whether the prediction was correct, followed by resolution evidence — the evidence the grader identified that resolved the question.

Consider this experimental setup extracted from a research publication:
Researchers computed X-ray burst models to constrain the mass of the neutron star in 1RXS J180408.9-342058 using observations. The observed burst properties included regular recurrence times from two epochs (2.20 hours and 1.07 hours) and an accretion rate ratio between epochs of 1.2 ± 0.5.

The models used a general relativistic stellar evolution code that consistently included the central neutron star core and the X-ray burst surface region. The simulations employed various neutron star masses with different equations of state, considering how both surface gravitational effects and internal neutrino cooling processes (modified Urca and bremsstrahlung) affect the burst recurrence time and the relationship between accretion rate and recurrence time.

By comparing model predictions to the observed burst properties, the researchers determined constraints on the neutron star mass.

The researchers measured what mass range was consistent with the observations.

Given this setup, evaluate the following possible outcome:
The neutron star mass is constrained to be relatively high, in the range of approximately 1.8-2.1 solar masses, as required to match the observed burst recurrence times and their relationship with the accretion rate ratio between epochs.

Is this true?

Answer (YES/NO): NO